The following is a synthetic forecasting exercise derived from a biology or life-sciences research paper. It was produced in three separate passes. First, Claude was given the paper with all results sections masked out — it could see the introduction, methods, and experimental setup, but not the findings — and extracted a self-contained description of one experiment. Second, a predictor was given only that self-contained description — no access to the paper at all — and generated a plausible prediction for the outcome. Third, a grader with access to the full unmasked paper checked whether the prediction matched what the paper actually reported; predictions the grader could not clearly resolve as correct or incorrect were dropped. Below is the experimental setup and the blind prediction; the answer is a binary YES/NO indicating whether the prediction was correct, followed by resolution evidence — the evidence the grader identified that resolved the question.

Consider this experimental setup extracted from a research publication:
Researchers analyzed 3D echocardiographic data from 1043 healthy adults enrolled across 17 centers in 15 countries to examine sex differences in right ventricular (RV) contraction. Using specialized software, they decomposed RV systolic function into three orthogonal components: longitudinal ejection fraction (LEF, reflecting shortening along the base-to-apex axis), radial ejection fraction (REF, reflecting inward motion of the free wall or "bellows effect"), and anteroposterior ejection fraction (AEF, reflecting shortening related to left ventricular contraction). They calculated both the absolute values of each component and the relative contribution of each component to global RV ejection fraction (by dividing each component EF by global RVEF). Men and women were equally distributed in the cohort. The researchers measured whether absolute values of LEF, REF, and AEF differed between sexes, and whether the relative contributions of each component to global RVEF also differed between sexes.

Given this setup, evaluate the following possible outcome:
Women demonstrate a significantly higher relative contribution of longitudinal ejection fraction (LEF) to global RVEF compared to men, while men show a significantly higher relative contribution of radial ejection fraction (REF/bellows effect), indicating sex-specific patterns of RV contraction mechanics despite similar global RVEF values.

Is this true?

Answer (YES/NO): NO